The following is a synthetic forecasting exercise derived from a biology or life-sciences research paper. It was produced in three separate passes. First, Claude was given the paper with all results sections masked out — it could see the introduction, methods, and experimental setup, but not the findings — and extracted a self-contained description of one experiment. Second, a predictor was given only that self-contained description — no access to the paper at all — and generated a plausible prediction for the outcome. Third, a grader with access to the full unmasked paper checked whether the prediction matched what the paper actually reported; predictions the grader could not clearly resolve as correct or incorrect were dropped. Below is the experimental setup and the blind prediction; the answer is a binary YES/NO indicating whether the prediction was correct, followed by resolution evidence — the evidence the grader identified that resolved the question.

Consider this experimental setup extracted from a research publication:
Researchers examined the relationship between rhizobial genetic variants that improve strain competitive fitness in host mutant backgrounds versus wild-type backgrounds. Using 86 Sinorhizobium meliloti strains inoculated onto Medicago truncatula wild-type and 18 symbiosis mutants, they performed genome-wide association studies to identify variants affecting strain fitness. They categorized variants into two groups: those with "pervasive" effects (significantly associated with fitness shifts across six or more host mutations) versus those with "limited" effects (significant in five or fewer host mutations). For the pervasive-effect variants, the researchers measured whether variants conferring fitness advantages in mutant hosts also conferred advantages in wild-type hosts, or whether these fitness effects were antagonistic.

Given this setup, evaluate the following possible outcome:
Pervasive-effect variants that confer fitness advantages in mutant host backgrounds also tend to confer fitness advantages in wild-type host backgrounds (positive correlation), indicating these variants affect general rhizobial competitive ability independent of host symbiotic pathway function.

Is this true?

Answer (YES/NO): NO